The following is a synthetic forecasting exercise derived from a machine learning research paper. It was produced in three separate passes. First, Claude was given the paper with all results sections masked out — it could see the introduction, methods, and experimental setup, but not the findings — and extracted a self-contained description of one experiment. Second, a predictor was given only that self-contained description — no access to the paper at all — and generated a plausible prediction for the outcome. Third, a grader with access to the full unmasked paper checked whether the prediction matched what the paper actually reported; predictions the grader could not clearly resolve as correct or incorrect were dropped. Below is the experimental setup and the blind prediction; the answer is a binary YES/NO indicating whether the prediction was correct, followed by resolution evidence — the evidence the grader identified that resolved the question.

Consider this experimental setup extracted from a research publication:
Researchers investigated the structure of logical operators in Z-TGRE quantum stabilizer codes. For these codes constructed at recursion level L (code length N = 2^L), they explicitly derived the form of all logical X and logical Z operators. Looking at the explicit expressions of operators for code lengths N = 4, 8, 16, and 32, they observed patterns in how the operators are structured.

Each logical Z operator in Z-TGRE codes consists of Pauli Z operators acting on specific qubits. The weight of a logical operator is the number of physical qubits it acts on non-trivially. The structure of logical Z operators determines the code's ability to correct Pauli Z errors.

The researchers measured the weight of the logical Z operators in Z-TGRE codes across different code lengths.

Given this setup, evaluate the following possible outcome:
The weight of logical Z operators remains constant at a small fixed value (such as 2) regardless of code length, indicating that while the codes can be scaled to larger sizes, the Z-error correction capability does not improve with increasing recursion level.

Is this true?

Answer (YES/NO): YES